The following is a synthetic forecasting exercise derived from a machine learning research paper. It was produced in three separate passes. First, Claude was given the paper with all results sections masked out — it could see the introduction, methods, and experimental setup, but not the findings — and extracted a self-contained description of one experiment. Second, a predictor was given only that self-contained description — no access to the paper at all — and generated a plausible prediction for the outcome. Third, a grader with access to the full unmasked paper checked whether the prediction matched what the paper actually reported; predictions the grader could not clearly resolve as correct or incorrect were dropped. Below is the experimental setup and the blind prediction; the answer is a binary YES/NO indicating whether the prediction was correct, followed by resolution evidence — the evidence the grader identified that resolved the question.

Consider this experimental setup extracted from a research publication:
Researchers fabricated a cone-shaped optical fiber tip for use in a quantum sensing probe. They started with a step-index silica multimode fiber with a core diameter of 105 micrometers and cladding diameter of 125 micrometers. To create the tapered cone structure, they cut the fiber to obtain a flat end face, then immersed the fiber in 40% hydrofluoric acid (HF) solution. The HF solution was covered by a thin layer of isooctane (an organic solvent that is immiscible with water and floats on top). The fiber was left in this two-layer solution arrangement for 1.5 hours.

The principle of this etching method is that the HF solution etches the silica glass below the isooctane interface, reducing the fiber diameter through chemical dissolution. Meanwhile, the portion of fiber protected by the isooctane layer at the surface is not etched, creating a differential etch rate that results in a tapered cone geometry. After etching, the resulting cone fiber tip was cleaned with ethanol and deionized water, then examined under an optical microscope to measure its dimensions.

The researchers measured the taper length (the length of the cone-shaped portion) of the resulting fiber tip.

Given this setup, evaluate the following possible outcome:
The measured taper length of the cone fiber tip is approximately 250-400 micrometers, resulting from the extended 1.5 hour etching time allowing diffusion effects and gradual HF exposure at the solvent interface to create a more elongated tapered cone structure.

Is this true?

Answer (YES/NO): YES